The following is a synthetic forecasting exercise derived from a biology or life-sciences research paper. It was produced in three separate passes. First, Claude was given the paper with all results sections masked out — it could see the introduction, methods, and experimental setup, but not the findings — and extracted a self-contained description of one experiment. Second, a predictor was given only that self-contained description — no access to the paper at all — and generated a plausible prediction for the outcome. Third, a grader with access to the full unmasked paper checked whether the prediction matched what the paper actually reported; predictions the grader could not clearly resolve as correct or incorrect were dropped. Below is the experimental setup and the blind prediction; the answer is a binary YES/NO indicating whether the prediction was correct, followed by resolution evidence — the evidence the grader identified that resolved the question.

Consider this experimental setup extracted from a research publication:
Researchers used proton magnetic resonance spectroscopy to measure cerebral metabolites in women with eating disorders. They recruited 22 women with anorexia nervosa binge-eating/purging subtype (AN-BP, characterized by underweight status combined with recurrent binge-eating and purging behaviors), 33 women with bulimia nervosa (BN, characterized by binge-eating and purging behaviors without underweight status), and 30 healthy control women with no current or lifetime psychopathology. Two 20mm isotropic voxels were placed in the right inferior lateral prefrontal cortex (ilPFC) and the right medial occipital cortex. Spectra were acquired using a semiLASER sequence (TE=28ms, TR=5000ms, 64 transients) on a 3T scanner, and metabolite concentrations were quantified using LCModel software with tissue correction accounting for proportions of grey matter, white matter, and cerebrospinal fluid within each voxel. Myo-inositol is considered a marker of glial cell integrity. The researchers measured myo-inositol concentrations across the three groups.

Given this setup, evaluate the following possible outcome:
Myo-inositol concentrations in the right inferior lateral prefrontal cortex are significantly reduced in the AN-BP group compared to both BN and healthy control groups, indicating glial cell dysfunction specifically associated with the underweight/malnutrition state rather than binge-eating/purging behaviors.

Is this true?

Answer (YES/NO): NO